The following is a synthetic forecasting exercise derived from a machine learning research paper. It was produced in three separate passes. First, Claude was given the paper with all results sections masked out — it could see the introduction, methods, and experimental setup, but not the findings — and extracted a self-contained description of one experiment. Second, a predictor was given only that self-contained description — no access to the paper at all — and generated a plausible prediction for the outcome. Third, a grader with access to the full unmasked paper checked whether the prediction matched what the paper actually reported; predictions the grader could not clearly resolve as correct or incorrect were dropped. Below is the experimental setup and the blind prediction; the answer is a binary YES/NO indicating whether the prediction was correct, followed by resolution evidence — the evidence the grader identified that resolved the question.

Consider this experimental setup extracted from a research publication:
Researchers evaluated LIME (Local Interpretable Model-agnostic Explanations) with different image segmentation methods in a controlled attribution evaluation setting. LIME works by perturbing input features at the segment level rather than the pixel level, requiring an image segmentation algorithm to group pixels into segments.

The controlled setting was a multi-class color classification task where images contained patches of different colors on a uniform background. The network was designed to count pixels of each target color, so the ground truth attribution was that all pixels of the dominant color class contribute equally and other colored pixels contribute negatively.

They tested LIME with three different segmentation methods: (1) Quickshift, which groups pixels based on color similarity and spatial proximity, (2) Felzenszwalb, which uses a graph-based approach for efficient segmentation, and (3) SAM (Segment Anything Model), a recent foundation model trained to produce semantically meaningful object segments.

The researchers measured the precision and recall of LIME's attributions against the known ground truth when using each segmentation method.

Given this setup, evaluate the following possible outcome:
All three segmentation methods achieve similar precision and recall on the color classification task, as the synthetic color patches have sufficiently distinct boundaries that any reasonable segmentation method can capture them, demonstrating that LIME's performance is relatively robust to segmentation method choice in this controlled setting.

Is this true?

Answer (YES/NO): NO